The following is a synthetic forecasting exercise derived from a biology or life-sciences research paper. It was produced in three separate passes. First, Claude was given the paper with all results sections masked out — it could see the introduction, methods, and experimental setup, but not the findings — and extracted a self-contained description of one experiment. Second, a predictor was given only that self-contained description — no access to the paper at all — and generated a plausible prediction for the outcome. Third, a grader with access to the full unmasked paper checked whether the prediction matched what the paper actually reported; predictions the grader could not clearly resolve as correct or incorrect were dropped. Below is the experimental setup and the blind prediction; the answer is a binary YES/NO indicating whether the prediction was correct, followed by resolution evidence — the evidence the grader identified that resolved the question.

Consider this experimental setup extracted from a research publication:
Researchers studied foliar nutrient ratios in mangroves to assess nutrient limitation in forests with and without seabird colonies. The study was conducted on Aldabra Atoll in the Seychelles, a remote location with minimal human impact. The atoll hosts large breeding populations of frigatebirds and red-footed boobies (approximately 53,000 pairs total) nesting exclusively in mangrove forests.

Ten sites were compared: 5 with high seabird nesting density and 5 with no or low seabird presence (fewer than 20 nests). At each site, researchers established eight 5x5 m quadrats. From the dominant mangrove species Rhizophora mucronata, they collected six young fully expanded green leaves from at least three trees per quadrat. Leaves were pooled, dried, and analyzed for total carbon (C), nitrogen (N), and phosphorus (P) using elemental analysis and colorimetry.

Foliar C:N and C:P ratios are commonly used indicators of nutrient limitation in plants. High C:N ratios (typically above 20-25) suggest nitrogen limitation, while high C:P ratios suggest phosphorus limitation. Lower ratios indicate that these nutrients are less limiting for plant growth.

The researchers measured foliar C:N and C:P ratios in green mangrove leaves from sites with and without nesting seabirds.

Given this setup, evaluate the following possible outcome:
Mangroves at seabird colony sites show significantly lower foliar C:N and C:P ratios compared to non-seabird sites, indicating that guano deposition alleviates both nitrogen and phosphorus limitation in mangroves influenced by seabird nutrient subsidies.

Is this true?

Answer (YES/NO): YES